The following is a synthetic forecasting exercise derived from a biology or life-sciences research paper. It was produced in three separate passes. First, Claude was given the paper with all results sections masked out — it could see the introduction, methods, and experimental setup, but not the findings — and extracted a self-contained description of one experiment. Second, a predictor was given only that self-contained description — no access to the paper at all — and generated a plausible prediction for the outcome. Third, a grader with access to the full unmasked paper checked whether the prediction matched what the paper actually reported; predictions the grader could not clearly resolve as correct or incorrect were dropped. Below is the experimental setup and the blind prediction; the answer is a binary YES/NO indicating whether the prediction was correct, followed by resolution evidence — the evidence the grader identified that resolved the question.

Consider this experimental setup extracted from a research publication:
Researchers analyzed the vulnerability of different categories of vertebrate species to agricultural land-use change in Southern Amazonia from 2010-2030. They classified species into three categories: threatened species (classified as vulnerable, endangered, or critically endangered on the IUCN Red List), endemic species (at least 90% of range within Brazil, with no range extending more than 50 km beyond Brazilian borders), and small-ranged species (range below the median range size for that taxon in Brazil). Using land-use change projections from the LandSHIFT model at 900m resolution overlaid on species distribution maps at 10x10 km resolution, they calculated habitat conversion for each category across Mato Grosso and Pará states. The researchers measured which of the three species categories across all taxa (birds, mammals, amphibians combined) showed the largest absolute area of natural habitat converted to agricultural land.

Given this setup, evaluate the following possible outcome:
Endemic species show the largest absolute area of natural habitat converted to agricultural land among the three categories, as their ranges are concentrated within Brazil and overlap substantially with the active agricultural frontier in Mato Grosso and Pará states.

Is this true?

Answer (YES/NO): YES